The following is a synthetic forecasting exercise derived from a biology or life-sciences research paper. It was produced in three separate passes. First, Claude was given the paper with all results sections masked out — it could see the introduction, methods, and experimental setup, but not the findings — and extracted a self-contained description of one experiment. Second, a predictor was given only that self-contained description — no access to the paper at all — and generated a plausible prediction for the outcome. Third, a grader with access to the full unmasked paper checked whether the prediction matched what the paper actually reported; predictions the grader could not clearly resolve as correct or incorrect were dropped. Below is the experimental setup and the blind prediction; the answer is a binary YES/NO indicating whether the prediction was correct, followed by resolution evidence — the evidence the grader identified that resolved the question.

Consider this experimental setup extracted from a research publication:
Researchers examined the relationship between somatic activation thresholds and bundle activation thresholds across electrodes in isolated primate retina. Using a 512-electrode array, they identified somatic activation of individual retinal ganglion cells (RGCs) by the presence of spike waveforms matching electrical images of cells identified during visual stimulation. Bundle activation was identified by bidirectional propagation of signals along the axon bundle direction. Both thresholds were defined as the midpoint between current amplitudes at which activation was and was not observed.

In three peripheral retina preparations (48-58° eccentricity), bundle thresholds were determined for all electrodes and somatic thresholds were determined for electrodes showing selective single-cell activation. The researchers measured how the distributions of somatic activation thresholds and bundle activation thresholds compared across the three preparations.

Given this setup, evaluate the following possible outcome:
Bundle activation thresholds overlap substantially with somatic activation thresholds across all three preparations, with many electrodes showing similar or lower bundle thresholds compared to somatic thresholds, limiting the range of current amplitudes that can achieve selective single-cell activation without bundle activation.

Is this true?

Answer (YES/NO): YES